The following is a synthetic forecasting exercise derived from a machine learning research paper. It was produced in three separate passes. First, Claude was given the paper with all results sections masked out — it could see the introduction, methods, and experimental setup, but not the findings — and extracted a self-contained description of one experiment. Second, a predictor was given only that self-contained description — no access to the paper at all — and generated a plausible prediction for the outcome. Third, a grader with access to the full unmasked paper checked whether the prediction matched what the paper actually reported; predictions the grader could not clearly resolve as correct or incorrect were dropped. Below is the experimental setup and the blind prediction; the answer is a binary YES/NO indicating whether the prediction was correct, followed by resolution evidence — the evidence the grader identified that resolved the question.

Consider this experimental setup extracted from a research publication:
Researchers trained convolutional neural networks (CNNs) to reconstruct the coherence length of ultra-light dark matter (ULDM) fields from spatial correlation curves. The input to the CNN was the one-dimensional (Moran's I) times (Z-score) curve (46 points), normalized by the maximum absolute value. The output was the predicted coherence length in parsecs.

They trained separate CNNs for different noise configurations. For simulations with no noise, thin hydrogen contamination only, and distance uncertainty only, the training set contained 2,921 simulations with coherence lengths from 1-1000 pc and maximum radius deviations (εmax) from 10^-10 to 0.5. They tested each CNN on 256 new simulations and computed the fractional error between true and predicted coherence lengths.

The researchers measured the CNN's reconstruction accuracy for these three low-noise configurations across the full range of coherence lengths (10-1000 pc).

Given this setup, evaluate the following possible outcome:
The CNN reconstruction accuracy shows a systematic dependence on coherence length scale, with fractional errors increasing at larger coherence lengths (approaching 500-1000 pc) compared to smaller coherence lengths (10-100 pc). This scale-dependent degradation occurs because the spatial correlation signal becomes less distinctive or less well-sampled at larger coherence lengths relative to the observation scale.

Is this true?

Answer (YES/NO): NO